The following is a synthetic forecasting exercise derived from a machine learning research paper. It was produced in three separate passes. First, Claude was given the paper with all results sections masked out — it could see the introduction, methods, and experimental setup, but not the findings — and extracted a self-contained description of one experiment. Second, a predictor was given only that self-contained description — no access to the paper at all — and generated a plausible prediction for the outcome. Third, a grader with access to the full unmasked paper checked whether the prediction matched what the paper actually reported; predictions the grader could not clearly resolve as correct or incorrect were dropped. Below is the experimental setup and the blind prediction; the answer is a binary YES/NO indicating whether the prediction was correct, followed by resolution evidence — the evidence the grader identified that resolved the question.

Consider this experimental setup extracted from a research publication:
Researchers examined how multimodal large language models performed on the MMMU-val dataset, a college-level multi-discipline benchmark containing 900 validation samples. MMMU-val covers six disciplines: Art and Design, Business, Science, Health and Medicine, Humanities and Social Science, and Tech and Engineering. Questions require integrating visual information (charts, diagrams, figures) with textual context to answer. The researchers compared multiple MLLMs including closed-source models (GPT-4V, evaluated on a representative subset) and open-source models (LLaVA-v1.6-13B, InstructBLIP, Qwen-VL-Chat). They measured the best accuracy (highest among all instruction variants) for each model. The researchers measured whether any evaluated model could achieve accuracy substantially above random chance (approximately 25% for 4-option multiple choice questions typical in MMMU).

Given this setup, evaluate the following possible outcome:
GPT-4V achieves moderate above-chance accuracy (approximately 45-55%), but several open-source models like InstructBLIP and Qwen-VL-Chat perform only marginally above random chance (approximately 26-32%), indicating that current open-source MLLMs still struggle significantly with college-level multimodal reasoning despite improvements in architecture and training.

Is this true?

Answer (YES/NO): NO